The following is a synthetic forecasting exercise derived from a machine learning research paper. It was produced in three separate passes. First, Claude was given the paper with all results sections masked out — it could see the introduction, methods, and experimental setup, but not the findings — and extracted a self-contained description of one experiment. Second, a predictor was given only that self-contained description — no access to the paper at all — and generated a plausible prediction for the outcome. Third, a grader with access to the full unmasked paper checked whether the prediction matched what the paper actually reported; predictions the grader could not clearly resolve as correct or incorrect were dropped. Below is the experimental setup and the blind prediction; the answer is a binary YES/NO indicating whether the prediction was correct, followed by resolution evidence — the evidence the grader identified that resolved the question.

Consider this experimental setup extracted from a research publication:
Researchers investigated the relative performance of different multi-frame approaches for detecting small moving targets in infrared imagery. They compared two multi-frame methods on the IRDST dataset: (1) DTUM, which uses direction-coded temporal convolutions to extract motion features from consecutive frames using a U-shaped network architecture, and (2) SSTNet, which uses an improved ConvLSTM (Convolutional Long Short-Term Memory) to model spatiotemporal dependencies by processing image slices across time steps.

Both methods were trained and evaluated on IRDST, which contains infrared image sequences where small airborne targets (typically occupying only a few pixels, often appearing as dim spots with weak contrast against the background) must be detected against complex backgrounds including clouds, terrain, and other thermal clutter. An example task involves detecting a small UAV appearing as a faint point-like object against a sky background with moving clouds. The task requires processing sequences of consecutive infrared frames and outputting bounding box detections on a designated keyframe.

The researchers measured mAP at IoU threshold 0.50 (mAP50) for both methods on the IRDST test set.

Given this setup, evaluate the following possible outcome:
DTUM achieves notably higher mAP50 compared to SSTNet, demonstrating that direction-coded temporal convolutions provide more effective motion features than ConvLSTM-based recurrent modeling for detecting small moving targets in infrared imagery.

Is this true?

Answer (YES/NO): NO